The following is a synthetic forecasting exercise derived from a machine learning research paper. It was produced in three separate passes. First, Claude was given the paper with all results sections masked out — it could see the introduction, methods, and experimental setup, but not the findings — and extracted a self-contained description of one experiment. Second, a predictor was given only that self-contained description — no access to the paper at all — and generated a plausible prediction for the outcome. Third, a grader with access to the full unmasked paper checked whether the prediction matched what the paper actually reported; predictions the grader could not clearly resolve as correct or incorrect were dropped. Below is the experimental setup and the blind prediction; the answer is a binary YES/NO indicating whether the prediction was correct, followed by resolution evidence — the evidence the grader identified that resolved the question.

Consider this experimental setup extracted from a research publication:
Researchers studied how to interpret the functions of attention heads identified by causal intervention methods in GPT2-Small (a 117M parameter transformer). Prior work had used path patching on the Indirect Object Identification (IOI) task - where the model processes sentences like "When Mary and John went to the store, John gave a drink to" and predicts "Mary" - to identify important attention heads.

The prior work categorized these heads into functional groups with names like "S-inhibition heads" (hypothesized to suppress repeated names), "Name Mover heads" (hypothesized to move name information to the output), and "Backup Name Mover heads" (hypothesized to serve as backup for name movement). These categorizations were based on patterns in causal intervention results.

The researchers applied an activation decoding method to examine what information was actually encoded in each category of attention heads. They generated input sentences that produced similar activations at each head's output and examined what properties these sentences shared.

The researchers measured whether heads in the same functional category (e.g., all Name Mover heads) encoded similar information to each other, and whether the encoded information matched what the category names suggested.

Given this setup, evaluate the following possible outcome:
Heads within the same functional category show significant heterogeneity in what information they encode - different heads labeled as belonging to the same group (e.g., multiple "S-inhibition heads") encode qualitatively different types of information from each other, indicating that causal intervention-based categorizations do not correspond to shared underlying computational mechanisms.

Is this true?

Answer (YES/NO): NO